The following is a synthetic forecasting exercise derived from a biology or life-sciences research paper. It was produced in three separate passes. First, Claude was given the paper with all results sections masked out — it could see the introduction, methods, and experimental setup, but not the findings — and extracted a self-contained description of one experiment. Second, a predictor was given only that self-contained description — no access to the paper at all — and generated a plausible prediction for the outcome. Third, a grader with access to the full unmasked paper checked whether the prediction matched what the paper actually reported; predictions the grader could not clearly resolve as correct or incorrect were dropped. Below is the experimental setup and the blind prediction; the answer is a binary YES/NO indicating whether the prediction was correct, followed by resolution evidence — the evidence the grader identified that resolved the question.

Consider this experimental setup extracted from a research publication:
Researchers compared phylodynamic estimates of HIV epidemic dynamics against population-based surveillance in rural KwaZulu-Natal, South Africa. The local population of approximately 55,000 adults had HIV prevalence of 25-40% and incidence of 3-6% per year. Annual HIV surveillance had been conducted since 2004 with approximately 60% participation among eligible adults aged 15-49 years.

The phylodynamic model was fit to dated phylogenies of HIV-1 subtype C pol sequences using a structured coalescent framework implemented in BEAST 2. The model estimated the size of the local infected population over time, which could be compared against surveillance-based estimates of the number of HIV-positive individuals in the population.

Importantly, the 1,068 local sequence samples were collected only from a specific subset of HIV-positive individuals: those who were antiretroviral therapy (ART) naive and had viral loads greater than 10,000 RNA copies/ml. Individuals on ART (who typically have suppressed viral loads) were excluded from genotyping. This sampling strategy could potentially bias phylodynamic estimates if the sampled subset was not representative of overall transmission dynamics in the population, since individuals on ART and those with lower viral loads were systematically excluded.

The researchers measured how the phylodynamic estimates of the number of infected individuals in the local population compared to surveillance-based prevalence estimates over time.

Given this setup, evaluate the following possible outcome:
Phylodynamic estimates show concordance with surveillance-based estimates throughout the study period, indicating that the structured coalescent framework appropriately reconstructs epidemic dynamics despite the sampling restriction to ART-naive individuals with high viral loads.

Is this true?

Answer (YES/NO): YES